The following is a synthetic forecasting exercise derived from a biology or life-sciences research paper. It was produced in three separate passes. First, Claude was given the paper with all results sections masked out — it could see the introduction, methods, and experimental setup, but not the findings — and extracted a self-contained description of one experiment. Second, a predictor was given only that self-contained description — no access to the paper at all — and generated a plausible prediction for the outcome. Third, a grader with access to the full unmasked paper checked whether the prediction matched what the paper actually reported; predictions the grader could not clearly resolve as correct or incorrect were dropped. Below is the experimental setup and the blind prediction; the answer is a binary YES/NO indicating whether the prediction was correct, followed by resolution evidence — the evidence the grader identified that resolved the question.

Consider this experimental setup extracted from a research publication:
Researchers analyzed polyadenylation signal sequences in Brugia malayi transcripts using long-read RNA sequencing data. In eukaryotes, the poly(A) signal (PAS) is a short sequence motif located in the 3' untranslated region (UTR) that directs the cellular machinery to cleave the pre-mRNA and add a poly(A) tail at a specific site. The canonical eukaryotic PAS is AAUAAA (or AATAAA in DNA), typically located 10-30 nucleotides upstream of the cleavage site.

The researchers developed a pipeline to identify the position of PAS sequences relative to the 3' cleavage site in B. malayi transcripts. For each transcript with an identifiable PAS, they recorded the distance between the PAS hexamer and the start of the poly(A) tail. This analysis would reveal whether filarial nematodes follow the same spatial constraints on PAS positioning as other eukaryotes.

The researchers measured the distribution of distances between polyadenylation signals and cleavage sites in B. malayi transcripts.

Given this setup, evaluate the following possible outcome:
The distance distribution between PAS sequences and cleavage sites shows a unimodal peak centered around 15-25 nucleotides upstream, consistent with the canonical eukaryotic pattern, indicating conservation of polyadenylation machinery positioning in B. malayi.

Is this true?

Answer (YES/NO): NO